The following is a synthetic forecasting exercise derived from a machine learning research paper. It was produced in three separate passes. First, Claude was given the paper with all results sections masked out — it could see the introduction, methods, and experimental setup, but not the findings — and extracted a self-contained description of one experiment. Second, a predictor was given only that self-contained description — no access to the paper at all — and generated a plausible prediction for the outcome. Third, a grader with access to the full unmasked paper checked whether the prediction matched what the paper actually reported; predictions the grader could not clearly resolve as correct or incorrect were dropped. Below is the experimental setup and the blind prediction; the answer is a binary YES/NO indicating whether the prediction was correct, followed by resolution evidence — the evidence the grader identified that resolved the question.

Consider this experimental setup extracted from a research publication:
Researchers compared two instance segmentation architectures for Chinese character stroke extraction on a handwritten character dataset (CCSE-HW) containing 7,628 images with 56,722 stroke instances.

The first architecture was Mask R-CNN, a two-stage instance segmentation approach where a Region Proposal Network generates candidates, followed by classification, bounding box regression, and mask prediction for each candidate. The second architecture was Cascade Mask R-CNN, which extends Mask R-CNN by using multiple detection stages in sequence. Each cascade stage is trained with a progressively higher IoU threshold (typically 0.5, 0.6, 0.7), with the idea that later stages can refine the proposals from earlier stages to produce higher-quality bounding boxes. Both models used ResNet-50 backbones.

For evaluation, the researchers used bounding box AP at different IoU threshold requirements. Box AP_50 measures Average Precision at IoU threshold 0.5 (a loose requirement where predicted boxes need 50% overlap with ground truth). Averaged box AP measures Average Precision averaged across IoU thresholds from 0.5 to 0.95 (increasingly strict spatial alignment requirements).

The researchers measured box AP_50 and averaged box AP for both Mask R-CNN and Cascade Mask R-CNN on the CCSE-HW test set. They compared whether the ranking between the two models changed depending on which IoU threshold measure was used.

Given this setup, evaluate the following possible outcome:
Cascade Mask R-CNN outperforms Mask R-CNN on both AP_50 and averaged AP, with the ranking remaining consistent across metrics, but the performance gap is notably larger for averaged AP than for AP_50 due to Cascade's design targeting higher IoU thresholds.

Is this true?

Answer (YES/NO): NO